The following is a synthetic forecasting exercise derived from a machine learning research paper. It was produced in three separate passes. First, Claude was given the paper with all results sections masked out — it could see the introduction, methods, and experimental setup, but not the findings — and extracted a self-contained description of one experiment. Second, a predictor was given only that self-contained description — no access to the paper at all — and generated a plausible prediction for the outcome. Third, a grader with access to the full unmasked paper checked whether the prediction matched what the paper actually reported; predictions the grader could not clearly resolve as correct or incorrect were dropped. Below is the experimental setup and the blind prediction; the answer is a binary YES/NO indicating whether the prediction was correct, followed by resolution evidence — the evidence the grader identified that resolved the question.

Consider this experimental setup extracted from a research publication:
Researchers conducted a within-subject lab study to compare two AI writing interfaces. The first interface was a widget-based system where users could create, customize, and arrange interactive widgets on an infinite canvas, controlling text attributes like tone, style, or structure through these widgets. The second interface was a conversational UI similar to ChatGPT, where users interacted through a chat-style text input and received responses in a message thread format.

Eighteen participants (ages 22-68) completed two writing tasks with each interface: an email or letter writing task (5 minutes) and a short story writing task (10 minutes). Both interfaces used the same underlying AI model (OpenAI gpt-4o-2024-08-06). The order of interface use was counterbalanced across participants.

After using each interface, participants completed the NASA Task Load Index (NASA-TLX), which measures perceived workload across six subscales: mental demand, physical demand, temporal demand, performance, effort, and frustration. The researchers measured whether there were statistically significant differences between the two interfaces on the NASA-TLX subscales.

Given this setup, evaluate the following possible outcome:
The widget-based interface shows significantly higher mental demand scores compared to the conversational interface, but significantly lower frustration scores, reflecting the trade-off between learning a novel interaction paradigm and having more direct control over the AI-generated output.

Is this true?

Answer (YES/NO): NO